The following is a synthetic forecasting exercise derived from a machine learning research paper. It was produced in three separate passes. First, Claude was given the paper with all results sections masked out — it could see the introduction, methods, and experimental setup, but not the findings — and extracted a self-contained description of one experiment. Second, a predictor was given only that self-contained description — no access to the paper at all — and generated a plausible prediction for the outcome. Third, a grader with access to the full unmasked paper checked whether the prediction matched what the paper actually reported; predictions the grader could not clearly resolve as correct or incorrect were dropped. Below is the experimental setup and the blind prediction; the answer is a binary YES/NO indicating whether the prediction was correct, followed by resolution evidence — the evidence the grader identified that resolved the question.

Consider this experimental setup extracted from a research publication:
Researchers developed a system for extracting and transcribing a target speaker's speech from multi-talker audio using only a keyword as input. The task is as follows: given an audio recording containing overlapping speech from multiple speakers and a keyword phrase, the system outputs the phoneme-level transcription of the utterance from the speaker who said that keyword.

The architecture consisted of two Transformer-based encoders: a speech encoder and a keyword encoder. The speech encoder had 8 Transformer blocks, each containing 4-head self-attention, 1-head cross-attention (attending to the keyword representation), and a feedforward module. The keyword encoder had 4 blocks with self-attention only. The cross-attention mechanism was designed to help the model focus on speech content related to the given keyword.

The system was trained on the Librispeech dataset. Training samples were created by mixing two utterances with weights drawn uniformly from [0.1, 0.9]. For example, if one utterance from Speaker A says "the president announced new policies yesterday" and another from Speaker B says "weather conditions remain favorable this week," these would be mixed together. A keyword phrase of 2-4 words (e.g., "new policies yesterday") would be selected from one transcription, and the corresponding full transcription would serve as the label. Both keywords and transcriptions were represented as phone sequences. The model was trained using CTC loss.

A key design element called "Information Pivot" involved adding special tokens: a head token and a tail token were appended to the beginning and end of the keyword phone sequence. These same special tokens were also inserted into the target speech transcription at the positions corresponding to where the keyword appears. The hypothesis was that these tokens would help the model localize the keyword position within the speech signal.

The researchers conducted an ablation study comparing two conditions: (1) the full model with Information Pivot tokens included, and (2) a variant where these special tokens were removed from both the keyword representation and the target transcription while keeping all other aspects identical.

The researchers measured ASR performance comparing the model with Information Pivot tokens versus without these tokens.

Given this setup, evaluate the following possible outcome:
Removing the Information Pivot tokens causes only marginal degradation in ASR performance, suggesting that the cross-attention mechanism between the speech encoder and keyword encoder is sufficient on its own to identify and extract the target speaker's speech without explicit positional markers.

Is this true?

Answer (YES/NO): NO